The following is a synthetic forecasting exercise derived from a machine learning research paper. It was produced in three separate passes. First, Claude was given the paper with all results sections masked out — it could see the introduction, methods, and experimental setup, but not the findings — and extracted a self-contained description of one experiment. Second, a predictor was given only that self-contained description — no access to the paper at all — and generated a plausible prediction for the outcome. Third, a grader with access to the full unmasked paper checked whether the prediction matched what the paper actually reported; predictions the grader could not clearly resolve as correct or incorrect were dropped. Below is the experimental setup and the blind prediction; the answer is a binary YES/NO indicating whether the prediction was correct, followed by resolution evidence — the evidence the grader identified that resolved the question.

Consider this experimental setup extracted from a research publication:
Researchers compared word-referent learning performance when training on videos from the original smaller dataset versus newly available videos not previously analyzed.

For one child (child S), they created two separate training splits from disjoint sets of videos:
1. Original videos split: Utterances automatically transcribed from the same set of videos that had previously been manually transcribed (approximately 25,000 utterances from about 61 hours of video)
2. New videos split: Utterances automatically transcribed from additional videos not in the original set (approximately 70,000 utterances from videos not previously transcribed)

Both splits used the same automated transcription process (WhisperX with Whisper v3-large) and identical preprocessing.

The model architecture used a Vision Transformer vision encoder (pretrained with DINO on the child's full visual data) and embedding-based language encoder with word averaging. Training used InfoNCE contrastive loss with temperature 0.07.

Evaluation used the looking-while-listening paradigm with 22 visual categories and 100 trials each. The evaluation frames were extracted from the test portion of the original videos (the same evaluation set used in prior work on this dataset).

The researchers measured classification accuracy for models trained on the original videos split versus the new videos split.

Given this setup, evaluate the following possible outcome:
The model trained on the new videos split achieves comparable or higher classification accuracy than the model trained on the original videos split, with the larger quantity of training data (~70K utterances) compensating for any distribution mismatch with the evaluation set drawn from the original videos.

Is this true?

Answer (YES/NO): YES